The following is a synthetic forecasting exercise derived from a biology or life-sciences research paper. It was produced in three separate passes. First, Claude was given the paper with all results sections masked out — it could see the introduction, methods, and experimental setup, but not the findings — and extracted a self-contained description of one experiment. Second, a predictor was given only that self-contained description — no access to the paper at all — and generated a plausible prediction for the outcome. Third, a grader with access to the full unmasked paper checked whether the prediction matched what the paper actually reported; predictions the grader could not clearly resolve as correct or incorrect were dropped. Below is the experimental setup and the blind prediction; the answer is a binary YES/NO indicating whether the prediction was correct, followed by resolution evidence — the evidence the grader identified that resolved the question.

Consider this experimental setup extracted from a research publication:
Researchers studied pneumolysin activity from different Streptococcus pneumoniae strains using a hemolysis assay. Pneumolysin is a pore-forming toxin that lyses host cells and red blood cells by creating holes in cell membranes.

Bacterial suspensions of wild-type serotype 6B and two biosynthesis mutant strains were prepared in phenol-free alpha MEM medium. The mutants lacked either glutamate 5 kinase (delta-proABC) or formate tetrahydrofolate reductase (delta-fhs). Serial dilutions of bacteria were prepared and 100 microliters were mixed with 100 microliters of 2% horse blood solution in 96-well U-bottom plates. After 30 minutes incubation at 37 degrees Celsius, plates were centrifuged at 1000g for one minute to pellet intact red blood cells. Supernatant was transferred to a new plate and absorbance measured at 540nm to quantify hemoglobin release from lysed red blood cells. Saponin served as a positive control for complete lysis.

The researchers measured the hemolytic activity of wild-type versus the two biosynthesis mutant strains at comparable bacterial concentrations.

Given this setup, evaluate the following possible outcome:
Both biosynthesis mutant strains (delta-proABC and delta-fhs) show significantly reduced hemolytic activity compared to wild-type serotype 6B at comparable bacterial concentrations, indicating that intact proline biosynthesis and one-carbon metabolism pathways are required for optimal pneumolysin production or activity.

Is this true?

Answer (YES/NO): NO